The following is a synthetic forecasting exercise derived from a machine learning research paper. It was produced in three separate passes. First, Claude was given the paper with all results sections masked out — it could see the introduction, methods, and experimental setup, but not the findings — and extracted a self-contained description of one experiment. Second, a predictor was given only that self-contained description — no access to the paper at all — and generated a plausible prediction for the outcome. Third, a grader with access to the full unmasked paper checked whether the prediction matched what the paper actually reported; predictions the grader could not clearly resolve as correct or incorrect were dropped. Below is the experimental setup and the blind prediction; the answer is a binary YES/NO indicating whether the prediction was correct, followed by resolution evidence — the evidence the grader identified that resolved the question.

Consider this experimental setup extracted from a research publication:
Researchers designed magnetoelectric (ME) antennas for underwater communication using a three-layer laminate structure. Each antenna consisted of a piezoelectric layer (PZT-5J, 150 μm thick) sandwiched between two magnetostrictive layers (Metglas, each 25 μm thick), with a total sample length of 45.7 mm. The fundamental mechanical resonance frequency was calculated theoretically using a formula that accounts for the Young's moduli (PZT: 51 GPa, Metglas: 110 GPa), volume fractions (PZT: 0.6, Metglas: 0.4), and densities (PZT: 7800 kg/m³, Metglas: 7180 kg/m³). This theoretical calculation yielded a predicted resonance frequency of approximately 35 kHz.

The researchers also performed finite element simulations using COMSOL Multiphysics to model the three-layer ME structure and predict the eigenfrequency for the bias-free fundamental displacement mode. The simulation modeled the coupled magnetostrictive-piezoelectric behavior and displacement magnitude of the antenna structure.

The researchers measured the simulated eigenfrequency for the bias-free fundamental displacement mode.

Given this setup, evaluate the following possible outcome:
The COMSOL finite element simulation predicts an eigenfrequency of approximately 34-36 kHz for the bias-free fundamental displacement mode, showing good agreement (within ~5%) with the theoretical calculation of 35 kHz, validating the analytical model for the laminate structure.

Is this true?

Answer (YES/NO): NO